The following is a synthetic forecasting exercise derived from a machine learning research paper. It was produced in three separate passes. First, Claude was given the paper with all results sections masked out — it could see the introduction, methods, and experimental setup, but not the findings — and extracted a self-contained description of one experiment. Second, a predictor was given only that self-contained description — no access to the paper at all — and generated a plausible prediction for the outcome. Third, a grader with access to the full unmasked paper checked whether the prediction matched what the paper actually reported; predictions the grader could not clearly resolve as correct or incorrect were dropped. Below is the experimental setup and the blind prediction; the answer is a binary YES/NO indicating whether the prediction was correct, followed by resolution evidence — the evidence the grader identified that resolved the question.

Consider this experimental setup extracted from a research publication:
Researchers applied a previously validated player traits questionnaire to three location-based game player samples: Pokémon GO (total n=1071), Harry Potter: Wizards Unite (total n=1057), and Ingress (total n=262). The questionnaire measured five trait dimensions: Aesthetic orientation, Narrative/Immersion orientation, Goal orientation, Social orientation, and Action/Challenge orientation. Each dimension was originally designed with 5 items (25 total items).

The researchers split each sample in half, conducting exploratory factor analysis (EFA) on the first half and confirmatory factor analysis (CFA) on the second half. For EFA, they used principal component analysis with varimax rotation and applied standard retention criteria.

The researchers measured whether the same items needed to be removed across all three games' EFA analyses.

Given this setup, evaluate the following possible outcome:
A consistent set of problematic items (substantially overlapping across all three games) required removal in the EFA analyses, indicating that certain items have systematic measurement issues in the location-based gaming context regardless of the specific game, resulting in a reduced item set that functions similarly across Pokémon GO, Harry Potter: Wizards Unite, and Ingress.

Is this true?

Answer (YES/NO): NO